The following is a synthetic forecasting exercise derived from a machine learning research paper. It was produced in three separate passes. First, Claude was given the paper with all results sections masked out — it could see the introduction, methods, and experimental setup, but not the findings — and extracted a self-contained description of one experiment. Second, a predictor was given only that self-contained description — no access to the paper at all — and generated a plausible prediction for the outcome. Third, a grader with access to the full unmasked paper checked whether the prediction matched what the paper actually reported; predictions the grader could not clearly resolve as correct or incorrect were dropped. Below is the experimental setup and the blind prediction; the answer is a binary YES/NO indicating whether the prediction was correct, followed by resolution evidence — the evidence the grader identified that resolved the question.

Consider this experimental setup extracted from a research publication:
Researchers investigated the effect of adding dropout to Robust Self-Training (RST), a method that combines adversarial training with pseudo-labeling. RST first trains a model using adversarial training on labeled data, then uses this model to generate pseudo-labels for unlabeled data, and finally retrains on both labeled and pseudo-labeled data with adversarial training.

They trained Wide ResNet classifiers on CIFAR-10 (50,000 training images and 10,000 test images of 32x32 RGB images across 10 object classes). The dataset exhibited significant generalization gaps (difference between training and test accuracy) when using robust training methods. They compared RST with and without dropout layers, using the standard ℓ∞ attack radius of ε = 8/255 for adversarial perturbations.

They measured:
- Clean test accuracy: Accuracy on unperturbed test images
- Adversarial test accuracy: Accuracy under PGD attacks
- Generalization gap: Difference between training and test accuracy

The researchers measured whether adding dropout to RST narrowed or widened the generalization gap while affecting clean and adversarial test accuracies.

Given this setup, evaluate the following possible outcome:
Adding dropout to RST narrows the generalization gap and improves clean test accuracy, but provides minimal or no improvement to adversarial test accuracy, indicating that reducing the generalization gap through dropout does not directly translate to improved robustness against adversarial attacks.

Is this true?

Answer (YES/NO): YES